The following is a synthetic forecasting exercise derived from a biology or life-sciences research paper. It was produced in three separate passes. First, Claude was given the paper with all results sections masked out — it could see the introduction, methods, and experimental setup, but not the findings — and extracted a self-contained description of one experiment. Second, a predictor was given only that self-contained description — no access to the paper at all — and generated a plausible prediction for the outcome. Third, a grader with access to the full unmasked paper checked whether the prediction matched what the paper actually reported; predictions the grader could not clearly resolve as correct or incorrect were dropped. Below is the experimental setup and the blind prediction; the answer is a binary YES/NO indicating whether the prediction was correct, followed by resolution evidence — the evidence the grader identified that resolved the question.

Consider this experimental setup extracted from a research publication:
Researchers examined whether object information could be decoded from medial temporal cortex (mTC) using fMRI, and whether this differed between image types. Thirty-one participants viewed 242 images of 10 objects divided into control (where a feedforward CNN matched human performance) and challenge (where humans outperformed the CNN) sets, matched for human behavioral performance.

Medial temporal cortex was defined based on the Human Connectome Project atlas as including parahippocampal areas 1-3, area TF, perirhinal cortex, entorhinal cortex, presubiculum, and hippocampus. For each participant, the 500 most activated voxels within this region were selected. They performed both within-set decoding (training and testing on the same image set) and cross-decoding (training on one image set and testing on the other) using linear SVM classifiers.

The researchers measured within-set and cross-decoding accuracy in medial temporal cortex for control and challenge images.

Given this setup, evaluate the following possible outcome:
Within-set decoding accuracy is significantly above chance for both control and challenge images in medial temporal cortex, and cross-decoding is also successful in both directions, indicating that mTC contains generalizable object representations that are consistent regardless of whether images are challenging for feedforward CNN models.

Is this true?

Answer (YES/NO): NO